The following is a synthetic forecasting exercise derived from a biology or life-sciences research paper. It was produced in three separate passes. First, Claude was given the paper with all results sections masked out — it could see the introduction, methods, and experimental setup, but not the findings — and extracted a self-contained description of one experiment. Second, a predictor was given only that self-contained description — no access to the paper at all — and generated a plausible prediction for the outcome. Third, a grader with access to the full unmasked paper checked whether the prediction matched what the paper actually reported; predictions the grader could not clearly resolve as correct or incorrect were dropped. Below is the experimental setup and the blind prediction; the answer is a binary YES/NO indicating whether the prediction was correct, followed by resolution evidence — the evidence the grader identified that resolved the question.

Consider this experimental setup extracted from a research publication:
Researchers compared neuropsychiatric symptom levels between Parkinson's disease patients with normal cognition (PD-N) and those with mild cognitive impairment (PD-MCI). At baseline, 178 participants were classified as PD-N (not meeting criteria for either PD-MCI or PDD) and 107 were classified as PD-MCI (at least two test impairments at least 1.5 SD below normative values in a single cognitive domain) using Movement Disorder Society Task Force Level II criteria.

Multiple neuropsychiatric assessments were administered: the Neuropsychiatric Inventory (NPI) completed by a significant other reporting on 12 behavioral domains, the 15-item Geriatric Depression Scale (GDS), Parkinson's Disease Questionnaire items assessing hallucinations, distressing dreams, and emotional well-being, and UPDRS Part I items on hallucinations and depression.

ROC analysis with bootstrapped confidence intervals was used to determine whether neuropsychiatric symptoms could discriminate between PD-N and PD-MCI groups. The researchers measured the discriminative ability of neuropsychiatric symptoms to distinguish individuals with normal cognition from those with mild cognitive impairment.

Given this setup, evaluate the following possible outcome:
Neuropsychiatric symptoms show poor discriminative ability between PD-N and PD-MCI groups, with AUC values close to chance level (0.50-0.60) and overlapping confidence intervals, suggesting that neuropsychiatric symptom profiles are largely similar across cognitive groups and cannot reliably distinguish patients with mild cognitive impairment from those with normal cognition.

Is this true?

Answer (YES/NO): NO